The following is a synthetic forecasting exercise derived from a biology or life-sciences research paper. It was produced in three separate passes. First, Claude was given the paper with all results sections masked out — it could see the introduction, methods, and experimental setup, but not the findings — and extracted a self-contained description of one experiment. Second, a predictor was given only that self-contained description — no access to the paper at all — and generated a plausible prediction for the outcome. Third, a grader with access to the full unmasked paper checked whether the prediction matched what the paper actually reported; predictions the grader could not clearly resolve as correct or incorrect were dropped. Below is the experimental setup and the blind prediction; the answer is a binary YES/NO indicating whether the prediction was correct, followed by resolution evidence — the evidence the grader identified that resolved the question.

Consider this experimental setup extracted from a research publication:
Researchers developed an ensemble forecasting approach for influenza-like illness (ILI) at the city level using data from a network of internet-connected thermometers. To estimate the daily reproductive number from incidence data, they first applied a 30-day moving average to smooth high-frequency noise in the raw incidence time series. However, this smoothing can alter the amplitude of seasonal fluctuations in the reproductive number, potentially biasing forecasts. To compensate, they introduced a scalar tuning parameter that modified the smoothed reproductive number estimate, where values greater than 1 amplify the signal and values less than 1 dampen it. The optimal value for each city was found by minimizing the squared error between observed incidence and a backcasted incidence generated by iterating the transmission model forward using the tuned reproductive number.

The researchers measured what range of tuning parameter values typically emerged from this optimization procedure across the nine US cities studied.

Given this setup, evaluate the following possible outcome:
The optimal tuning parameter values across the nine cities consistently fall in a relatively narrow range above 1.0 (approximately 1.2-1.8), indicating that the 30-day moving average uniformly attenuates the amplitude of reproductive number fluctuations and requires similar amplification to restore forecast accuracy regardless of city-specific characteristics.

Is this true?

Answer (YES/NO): NO